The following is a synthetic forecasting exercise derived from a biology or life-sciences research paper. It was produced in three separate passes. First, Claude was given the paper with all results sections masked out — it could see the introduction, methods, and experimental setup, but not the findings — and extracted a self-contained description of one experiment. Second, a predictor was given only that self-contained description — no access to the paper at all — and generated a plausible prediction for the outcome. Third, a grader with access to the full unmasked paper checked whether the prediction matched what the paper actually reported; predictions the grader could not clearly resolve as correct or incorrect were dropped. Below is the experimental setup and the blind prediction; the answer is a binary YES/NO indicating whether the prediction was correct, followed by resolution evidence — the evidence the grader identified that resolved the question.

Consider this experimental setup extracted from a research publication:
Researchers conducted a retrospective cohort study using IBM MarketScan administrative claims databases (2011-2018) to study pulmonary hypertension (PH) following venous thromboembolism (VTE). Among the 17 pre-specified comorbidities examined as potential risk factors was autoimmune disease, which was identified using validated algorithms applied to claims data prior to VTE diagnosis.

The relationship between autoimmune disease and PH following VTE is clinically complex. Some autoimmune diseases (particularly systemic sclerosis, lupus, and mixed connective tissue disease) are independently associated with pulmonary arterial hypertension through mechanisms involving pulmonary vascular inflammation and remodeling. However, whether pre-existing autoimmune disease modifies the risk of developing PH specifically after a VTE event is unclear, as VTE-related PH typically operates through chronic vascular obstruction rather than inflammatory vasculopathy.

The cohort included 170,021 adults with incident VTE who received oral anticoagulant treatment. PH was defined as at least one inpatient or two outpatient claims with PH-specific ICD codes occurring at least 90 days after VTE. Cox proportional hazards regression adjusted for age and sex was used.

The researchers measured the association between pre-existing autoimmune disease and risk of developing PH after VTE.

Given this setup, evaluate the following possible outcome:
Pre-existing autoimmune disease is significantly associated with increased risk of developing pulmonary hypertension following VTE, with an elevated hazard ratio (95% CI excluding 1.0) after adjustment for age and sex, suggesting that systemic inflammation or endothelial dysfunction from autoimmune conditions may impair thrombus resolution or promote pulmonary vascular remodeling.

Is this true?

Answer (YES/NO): NO